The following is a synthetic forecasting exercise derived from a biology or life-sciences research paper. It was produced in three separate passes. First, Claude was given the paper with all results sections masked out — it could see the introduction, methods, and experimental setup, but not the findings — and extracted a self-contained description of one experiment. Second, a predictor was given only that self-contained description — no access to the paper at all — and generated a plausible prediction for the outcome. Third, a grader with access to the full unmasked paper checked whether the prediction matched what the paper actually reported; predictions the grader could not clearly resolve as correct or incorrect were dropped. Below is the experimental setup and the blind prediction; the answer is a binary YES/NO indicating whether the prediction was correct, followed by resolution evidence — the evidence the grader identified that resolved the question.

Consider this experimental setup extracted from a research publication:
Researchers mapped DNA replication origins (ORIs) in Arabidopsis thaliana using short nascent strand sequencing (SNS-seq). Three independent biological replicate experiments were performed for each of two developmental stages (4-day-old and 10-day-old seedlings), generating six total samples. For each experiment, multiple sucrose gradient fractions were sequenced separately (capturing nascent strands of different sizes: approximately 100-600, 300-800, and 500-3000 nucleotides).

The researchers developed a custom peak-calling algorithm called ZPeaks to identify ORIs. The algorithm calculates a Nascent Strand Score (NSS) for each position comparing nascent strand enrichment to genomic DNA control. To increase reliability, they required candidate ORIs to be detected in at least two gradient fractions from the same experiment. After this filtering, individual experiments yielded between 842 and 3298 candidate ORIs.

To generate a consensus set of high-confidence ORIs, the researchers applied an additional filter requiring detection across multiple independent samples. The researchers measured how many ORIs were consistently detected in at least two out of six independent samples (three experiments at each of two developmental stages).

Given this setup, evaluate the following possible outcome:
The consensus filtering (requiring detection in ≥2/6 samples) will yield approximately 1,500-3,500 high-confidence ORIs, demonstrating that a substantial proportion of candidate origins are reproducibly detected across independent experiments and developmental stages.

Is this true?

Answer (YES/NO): YES